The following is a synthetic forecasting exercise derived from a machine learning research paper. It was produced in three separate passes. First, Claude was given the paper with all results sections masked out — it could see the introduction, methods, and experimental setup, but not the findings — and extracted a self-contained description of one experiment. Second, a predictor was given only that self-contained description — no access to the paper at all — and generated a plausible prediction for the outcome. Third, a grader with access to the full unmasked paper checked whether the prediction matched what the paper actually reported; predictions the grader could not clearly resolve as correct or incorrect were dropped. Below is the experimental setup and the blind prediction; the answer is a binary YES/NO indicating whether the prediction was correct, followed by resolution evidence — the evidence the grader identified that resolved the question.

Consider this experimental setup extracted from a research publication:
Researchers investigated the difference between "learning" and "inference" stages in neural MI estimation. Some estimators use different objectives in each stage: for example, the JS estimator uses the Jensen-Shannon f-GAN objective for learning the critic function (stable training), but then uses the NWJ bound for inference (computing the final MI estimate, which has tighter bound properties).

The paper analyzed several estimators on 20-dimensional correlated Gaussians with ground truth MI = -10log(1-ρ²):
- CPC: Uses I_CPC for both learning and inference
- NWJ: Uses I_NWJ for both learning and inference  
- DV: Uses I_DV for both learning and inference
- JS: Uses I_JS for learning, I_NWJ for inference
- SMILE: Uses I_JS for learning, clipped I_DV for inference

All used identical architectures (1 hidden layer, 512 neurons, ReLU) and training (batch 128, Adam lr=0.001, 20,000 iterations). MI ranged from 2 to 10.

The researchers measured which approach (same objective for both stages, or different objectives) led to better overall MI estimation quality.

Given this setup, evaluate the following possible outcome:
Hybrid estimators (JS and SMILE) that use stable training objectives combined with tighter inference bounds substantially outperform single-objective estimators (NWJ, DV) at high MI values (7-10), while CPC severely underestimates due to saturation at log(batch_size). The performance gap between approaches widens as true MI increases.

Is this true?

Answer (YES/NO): NO